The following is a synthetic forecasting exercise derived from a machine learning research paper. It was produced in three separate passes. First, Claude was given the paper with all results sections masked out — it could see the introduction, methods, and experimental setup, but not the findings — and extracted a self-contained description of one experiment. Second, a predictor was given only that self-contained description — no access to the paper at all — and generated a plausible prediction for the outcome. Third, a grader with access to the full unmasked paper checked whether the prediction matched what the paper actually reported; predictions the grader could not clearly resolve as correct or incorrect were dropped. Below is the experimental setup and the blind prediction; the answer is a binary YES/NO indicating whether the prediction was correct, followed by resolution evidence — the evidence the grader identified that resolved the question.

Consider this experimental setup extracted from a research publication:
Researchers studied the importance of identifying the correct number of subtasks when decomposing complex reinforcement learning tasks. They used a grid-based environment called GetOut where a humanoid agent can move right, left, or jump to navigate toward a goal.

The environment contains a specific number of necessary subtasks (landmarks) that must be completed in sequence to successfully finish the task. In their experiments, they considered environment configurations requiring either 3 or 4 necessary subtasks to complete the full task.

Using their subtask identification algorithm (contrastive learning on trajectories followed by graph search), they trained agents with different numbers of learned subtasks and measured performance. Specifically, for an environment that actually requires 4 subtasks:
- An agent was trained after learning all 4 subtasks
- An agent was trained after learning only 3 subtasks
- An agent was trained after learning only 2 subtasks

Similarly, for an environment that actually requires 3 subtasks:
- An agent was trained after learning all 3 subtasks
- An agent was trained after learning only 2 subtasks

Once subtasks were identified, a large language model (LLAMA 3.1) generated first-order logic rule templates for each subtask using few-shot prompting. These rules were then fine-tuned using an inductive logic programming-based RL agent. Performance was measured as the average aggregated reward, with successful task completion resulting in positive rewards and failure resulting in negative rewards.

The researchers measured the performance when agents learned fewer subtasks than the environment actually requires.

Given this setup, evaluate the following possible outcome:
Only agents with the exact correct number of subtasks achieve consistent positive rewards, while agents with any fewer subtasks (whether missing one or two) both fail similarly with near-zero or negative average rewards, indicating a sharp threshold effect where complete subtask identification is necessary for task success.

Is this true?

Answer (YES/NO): YES